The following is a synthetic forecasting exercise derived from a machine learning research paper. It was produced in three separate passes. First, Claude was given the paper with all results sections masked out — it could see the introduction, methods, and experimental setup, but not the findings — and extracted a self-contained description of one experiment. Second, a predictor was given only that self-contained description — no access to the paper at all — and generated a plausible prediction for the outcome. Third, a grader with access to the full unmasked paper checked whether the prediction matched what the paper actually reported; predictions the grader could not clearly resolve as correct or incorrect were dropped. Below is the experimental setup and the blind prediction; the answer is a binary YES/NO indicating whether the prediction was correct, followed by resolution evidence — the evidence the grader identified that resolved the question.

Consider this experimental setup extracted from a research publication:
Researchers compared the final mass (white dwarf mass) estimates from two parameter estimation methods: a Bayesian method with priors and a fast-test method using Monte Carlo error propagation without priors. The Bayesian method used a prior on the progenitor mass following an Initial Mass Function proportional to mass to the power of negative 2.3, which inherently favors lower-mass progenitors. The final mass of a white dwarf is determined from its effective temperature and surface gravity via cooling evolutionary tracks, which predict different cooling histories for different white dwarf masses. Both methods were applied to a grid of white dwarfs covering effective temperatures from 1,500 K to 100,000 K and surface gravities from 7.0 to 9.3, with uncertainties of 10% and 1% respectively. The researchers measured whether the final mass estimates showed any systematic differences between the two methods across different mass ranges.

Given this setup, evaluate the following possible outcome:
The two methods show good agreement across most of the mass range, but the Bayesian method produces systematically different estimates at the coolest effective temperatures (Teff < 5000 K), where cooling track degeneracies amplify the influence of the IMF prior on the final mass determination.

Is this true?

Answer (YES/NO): NO